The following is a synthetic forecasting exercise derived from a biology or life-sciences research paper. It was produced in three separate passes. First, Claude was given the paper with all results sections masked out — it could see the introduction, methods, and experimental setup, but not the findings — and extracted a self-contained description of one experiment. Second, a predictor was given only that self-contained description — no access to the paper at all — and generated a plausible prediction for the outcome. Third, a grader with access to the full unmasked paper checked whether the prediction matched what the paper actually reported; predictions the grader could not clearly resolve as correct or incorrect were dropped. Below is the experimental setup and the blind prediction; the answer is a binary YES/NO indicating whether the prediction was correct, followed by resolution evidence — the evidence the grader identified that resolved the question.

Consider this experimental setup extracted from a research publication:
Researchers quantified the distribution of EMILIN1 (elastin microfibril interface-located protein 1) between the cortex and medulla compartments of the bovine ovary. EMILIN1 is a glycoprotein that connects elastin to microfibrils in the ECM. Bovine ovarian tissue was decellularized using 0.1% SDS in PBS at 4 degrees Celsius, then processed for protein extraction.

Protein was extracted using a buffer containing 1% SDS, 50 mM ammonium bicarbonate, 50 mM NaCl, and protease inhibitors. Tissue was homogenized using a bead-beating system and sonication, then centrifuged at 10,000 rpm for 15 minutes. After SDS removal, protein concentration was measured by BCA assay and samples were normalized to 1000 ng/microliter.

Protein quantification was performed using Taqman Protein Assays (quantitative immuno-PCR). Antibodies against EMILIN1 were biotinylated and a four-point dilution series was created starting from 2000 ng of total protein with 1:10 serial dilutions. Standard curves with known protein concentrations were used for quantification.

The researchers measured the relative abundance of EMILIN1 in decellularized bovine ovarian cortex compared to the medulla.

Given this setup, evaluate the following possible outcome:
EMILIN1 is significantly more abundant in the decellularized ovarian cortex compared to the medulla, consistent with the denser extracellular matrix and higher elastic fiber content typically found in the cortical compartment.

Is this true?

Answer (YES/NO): YES